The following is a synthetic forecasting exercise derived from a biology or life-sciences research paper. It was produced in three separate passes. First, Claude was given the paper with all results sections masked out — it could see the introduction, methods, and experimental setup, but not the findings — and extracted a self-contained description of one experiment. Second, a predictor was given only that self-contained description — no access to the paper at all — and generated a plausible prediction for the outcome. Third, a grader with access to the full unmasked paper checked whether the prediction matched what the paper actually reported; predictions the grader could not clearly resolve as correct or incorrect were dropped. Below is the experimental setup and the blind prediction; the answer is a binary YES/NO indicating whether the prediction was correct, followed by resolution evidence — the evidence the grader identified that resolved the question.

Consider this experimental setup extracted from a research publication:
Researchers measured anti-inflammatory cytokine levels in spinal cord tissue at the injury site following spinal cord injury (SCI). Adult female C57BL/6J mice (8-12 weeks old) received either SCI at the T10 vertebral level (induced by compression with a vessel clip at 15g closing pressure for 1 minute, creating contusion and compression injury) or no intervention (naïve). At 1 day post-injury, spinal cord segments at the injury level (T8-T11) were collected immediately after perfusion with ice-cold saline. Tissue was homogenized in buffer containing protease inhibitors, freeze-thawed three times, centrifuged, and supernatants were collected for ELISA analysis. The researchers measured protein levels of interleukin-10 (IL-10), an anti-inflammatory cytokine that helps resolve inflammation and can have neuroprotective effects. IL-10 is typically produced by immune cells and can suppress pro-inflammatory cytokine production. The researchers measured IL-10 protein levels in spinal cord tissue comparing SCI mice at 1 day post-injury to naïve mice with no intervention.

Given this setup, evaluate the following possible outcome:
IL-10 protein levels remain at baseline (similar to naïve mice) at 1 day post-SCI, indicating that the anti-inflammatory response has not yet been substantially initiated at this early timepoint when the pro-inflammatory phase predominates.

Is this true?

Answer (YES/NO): NO